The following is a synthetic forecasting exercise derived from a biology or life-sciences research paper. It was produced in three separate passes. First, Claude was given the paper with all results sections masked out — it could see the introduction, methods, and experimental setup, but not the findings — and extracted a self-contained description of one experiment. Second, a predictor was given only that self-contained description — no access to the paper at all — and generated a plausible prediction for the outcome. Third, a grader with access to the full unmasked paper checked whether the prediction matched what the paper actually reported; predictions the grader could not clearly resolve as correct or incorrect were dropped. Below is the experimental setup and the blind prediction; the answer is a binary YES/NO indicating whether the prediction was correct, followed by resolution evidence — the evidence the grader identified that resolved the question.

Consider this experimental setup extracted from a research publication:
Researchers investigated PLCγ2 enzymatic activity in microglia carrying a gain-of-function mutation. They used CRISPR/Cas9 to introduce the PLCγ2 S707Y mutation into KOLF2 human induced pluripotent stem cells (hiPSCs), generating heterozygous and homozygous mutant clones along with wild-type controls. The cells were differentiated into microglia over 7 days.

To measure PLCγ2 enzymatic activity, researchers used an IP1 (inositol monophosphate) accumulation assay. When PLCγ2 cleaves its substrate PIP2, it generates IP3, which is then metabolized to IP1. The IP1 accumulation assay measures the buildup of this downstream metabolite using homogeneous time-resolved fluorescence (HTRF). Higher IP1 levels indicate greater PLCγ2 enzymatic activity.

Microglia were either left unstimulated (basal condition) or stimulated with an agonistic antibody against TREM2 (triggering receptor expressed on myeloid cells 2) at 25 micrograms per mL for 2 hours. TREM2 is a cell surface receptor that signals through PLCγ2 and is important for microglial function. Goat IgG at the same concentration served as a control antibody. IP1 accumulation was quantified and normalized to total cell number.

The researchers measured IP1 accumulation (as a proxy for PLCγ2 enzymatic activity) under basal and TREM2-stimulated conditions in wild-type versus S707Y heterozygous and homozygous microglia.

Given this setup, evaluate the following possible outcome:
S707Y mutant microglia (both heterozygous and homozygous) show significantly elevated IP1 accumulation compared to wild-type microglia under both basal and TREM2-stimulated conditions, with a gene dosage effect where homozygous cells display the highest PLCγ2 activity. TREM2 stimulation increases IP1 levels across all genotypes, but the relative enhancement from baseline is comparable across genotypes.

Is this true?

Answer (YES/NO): NO